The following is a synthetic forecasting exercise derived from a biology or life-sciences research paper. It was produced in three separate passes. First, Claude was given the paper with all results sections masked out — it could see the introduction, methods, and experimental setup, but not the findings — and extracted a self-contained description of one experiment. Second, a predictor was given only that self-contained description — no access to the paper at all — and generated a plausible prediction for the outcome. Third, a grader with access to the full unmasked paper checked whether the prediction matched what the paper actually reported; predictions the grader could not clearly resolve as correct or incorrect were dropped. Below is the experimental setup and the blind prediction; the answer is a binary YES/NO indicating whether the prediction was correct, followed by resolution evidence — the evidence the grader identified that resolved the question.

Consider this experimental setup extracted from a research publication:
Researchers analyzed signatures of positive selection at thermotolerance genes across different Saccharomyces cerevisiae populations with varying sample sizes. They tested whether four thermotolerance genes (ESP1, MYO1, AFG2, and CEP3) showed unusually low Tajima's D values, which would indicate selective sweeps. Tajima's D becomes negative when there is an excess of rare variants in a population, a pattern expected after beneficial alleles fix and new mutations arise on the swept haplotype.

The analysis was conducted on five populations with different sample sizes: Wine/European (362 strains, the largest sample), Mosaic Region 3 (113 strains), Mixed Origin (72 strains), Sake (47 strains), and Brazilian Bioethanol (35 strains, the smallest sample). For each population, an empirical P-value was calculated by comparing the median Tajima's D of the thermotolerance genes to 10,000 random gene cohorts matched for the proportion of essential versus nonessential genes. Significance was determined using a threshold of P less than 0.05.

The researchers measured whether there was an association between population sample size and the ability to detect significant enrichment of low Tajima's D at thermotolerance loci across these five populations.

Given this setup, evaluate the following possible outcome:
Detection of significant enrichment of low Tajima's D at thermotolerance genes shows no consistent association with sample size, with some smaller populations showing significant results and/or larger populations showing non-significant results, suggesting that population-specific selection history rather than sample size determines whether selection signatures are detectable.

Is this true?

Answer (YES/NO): YES